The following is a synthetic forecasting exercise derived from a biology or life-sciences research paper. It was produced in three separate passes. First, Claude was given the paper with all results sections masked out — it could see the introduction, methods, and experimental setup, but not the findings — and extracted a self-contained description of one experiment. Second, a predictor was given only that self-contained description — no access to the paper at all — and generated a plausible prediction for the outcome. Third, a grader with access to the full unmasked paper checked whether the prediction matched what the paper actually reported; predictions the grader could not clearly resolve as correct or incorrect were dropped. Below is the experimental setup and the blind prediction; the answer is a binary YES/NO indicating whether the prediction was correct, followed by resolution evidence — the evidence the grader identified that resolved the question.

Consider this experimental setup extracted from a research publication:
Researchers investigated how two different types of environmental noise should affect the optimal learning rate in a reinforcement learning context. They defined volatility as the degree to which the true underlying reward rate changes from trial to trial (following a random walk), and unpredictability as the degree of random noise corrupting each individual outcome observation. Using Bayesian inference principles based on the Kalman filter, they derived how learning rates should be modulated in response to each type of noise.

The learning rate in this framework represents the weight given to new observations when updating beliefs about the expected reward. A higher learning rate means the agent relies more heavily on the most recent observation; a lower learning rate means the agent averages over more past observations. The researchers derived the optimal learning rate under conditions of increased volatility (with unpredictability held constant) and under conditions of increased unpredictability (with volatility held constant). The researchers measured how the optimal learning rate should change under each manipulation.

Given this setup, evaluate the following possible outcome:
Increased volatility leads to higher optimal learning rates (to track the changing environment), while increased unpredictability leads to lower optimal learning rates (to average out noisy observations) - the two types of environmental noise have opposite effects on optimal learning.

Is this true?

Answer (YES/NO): YES